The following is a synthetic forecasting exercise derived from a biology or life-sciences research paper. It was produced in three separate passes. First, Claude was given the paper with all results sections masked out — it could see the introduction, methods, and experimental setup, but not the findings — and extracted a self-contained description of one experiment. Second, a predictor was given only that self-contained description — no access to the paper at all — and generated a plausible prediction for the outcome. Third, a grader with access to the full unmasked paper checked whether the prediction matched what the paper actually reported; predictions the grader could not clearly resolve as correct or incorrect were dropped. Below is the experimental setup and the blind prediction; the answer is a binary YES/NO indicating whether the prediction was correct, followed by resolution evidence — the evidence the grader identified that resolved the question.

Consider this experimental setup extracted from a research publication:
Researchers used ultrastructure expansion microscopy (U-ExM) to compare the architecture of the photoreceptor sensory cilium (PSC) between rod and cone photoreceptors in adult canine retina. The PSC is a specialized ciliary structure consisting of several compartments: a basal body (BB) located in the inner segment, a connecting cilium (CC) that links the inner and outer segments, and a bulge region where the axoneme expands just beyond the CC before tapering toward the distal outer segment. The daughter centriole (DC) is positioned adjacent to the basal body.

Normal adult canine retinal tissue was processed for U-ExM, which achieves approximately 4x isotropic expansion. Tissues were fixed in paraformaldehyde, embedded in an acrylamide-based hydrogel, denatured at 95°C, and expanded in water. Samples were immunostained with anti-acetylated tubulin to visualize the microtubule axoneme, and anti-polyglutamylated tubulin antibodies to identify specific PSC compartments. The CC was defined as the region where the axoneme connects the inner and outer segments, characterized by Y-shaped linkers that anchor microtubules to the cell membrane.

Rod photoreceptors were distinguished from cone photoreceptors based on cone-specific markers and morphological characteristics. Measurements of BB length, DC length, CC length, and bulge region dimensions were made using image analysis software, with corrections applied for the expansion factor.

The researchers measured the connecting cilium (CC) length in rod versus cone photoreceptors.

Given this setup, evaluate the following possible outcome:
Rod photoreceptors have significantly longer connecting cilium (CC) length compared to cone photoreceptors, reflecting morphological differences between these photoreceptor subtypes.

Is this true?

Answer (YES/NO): YES